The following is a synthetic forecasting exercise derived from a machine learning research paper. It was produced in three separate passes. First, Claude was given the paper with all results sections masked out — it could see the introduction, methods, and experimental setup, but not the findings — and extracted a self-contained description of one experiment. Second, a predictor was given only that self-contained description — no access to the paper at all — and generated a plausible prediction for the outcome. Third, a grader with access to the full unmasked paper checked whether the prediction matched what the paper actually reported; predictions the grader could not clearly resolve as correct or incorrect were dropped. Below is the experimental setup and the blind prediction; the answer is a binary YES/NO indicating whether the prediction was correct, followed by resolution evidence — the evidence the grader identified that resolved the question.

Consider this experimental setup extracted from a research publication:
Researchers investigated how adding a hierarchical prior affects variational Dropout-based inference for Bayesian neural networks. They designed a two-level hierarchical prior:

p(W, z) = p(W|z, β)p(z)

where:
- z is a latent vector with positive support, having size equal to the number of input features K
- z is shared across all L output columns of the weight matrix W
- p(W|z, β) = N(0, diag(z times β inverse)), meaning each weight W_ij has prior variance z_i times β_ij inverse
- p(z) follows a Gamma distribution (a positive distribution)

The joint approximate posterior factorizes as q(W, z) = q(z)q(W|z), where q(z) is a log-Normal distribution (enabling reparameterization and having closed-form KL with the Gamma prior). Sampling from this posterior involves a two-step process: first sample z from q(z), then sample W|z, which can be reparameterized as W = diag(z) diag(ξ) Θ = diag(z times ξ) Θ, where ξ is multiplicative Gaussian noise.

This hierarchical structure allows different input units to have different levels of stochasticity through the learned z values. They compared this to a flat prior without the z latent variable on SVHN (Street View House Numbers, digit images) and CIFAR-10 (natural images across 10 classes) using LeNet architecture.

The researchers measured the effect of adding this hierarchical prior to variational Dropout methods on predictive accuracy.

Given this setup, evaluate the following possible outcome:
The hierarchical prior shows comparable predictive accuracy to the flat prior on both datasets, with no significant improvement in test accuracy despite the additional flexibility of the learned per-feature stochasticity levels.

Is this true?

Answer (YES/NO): NO